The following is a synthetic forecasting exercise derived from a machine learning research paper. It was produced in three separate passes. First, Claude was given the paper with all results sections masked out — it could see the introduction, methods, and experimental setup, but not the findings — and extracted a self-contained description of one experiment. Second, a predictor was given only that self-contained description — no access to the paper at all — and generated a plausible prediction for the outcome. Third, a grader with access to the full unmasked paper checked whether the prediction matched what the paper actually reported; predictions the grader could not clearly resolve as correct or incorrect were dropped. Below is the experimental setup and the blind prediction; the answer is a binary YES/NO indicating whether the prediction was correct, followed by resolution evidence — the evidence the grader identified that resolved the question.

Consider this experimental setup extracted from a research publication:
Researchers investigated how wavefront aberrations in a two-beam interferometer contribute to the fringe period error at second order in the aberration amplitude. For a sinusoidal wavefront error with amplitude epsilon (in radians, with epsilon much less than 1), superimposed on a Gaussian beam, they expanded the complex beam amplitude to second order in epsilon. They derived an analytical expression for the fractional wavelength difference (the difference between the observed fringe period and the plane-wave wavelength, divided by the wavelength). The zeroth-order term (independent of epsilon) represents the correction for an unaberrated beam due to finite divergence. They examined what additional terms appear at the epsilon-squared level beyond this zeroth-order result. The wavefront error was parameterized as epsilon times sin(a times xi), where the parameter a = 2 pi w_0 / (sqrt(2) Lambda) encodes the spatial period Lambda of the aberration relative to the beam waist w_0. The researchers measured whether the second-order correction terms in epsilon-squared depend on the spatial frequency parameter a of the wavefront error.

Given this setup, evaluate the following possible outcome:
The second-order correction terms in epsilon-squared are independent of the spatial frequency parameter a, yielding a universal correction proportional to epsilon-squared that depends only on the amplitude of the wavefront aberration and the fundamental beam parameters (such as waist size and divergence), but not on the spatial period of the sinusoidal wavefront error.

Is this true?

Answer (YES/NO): NO